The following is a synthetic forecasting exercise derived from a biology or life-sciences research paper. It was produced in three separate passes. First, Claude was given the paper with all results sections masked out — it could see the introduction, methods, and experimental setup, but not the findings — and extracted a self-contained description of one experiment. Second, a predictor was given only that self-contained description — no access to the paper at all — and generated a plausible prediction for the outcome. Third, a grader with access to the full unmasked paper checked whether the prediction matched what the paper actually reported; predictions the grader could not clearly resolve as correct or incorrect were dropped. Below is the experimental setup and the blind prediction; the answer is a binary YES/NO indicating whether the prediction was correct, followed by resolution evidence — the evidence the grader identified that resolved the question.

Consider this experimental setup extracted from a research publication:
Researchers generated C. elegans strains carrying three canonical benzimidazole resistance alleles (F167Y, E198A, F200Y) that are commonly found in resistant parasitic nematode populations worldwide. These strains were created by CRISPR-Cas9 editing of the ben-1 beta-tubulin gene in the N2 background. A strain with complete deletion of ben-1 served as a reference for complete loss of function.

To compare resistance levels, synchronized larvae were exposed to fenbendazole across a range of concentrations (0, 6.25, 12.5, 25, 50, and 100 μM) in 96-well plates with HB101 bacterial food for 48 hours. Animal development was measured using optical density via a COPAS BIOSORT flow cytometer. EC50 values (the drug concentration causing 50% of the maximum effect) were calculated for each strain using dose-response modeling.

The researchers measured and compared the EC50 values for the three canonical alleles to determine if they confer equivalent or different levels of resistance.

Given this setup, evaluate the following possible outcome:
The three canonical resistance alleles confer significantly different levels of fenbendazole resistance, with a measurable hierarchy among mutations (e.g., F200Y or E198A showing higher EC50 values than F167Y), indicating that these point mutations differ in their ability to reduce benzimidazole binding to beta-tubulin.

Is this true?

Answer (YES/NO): NO